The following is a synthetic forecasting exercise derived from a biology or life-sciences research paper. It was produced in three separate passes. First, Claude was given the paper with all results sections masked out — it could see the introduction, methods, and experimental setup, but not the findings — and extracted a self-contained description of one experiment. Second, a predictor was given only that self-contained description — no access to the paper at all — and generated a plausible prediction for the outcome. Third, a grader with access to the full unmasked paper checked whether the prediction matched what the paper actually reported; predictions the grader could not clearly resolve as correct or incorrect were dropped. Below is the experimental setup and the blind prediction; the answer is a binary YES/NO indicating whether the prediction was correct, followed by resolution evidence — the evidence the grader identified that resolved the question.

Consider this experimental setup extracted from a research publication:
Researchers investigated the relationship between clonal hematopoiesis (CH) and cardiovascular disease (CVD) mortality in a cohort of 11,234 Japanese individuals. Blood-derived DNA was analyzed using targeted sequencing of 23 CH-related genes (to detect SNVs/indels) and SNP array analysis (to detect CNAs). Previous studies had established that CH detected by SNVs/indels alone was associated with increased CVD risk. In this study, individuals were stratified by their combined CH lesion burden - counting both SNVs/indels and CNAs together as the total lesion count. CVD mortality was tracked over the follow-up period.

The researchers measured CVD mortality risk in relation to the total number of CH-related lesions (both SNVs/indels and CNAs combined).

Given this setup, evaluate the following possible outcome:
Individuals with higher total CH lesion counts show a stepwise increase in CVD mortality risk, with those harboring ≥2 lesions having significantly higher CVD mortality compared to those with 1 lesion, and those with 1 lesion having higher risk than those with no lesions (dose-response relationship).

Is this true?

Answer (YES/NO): NO